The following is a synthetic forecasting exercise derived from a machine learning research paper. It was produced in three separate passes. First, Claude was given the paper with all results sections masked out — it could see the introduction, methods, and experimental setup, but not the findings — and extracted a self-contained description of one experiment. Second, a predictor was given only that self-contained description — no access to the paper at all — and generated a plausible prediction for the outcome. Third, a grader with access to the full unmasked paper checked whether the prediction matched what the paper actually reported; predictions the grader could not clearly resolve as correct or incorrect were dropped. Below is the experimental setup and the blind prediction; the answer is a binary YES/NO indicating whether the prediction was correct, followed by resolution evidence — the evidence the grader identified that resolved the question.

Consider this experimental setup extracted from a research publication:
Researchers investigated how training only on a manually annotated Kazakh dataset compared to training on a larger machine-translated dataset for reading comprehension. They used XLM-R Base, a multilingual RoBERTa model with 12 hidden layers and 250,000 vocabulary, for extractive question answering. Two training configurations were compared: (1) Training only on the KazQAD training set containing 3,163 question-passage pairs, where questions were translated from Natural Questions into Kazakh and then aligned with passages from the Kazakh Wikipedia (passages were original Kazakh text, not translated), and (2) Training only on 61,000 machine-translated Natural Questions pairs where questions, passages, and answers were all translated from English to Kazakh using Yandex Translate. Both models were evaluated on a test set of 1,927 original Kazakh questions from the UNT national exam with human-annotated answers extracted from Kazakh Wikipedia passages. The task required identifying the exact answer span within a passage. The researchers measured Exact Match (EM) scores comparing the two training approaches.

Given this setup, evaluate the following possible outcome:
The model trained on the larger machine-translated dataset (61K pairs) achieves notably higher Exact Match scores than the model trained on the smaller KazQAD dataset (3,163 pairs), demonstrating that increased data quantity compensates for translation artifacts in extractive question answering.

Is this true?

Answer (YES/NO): YES